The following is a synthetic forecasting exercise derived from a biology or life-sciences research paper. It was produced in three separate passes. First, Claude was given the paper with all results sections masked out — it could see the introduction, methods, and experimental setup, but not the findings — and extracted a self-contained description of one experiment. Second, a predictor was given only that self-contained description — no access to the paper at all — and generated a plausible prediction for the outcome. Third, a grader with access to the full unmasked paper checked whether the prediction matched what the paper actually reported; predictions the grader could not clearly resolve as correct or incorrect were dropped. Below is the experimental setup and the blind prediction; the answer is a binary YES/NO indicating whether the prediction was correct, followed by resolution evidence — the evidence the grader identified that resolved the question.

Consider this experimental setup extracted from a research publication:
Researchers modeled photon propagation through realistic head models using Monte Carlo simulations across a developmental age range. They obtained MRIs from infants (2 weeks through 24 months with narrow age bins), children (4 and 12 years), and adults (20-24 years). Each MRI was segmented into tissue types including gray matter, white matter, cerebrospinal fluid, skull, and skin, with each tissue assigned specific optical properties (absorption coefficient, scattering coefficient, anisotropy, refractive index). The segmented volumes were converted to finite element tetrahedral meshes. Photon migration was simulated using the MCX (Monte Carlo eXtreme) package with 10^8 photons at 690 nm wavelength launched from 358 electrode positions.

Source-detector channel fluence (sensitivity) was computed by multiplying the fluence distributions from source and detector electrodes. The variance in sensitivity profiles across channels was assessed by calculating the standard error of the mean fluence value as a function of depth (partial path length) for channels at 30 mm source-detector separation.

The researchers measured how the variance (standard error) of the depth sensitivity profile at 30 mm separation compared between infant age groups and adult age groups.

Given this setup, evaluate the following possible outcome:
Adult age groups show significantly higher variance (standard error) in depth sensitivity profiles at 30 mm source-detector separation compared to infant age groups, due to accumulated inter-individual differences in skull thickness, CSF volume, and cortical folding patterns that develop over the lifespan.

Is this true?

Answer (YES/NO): NO